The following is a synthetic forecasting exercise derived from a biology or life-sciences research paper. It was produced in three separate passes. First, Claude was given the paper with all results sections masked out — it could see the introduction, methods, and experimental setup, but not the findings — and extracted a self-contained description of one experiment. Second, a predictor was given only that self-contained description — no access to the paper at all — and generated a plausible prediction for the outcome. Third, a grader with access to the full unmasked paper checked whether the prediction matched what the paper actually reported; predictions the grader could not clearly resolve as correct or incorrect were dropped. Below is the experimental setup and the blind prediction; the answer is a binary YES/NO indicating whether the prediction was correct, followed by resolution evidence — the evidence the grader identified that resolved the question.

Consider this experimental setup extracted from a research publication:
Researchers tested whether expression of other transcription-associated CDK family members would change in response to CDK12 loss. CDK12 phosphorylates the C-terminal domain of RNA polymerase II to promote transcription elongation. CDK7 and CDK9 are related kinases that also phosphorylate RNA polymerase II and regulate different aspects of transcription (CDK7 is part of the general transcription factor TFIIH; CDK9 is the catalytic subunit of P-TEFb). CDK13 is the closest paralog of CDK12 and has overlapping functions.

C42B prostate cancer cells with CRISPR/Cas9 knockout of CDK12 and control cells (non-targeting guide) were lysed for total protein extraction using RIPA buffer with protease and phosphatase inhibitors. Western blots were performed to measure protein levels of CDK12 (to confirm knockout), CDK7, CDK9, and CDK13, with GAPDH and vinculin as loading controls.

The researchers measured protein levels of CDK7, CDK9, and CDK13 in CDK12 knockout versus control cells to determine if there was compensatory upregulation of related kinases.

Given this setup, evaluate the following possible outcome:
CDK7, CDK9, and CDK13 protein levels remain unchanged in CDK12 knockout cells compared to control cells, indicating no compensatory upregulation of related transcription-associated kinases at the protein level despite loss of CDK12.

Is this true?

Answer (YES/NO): YES